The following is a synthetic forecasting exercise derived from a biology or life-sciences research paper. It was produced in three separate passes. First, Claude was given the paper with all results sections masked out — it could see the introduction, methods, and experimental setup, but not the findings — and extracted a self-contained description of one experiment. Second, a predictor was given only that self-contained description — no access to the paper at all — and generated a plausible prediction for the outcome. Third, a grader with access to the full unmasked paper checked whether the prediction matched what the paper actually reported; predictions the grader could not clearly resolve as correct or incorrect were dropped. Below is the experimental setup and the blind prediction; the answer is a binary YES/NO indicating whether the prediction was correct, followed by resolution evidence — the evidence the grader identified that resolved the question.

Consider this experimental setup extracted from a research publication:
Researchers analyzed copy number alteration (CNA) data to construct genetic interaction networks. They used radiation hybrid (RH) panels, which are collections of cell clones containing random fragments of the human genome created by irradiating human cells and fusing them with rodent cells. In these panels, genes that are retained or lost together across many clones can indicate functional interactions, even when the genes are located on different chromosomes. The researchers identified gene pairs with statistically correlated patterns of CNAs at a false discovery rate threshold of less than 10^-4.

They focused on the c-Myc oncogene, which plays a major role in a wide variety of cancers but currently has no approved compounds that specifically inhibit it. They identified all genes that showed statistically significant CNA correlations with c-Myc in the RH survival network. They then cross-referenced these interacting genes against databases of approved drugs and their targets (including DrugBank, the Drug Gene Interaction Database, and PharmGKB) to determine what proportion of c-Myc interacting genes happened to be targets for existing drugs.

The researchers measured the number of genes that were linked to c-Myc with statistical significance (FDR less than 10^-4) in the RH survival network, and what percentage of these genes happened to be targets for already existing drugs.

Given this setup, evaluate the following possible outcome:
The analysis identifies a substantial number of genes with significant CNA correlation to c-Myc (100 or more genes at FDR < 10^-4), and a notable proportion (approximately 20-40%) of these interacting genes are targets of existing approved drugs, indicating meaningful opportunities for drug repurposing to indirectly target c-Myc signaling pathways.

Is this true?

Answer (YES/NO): NO